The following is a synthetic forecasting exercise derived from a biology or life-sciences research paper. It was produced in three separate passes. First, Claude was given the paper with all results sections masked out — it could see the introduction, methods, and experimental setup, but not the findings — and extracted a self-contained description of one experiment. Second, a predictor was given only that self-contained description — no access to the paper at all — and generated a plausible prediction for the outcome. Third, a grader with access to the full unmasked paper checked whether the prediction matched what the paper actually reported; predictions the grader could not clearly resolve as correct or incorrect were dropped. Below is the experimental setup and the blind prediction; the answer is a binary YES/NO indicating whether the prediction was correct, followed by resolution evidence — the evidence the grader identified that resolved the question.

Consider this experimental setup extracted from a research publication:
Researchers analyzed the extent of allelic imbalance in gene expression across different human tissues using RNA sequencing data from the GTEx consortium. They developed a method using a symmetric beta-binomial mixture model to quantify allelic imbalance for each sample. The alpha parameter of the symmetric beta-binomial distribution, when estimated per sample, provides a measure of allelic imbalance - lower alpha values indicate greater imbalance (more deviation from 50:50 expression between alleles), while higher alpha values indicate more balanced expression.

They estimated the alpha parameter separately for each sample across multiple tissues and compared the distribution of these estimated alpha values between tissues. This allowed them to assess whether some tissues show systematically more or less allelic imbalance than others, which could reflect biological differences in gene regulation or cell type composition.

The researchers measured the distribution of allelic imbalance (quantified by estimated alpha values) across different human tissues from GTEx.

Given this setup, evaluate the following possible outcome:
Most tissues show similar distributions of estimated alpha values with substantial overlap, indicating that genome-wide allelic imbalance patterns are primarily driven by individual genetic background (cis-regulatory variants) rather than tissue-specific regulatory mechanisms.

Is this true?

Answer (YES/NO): NO